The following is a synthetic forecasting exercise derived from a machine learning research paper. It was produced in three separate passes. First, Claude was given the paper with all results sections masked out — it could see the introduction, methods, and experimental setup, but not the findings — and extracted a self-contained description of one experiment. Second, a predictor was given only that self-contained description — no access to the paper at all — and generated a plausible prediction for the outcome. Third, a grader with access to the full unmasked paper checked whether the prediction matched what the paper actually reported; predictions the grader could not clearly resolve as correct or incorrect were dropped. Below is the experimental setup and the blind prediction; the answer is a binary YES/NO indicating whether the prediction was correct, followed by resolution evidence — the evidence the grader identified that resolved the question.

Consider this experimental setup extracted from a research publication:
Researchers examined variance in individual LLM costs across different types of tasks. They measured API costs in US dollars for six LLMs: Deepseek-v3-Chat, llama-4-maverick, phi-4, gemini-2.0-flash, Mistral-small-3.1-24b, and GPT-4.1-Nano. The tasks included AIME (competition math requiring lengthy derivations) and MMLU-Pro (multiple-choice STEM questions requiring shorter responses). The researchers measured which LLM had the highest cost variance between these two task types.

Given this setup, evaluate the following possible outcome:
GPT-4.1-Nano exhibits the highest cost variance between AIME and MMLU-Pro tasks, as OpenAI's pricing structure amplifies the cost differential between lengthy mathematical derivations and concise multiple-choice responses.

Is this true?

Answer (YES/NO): YES